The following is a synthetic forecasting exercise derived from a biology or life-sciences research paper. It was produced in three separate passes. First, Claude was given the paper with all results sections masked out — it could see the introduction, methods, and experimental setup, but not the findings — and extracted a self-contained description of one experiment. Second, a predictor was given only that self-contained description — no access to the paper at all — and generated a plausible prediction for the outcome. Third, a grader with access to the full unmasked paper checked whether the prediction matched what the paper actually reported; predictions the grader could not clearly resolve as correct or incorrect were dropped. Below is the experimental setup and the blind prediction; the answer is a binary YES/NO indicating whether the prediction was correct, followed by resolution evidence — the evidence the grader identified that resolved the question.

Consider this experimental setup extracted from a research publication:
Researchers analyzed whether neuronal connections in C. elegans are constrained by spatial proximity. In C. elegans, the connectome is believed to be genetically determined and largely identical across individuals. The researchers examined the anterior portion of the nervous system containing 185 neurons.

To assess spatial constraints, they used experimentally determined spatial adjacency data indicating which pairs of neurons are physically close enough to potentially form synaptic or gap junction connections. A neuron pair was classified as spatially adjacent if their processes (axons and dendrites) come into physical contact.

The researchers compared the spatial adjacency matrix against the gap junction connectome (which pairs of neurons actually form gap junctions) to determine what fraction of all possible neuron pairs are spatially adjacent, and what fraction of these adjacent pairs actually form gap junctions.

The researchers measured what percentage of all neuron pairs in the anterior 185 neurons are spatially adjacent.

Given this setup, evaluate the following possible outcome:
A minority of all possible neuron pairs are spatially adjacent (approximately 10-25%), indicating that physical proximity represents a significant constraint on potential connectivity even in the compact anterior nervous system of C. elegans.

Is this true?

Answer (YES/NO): NO